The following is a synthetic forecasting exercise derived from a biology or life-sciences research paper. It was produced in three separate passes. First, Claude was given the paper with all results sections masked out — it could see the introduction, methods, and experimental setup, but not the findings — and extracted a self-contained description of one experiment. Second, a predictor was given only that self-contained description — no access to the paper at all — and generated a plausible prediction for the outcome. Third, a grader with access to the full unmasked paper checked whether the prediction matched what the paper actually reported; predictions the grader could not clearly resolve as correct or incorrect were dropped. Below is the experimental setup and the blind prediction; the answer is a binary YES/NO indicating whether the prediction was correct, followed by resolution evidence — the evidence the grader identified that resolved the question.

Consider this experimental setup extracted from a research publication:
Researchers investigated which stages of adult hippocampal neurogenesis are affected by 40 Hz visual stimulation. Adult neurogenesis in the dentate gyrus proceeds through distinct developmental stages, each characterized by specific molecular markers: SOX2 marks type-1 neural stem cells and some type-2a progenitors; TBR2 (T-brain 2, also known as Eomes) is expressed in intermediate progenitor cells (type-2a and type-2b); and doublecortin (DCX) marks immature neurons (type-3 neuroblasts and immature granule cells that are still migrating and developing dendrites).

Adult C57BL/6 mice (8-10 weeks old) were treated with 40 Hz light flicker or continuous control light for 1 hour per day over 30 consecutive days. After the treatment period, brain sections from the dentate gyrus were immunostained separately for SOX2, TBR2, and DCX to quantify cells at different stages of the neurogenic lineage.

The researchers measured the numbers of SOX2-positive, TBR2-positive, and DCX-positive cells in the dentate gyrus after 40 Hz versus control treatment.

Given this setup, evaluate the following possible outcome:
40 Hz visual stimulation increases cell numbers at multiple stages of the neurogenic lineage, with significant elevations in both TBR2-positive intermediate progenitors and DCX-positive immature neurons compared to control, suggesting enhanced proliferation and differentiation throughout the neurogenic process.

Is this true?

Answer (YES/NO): NO